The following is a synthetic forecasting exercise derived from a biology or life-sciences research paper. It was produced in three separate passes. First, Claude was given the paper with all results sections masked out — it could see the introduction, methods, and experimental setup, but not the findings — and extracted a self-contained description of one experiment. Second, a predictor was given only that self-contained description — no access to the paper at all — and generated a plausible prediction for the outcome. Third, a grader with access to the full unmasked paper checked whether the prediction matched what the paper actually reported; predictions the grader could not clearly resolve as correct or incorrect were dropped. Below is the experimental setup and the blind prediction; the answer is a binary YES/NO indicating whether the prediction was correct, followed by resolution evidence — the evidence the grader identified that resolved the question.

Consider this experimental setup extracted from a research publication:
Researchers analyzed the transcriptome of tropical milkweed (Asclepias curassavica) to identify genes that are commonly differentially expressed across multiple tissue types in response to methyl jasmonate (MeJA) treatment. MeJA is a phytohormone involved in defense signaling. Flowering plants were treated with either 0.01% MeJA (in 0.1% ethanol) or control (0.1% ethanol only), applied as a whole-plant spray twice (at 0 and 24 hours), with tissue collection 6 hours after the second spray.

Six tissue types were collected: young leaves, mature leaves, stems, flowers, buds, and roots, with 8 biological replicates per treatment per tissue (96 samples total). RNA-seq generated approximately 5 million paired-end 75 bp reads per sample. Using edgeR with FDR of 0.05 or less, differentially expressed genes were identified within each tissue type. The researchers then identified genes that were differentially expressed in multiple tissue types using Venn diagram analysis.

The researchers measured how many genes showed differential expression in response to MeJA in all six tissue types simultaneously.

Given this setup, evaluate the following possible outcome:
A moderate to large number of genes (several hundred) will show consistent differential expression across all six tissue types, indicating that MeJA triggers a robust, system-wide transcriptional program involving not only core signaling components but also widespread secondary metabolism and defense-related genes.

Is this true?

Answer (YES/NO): YES